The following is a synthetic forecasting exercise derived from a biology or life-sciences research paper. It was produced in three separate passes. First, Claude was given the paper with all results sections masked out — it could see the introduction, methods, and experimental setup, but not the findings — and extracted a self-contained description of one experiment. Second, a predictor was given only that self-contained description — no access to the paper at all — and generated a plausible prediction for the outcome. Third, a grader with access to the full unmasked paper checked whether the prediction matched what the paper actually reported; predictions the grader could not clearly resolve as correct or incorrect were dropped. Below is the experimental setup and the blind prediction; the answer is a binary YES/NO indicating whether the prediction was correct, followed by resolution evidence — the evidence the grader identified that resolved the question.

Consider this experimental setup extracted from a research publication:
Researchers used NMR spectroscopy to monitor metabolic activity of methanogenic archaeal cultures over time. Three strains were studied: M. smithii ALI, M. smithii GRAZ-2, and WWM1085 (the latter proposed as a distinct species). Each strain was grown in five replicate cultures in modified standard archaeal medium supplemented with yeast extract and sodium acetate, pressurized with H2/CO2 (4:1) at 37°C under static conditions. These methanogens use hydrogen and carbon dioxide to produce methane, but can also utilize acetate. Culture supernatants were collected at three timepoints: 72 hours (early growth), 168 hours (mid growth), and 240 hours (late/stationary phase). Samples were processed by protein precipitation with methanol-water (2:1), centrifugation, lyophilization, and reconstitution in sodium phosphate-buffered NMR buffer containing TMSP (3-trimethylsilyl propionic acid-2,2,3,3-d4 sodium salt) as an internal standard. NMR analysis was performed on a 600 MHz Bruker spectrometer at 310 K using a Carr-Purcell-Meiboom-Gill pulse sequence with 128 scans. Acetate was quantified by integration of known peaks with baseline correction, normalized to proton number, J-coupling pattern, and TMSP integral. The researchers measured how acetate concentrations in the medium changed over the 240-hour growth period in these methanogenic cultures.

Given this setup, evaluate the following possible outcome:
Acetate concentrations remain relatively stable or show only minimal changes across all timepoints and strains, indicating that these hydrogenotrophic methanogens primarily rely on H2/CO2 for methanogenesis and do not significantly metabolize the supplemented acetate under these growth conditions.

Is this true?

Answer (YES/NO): NO